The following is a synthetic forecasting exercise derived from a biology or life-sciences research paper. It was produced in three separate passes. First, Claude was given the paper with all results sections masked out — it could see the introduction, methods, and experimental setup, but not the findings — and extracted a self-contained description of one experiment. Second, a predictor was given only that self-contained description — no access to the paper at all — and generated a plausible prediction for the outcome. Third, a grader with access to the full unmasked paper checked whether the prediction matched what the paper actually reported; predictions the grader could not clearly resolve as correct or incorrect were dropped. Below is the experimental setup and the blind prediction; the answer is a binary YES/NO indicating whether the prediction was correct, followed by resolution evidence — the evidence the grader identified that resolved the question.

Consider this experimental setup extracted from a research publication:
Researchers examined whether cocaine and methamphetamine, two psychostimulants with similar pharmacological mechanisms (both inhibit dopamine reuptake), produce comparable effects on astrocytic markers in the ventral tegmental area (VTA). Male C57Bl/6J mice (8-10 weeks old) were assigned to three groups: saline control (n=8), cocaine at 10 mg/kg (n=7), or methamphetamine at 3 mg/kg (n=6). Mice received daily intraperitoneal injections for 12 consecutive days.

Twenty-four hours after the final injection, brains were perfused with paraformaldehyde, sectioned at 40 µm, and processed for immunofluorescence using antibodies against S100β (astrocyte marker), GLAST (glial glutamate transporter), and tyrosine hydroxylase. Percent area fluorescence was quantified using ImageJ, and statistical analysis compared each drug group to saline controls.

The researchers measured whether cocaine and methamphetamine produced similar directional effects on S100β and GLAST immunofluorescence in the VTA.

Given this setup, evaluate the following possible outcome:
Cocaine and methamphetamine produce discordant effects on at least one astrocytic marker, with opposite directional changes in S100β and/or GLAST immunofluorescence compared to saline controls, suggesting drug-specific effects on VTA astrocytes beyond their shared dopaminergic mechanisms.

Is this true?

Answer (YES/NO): NO